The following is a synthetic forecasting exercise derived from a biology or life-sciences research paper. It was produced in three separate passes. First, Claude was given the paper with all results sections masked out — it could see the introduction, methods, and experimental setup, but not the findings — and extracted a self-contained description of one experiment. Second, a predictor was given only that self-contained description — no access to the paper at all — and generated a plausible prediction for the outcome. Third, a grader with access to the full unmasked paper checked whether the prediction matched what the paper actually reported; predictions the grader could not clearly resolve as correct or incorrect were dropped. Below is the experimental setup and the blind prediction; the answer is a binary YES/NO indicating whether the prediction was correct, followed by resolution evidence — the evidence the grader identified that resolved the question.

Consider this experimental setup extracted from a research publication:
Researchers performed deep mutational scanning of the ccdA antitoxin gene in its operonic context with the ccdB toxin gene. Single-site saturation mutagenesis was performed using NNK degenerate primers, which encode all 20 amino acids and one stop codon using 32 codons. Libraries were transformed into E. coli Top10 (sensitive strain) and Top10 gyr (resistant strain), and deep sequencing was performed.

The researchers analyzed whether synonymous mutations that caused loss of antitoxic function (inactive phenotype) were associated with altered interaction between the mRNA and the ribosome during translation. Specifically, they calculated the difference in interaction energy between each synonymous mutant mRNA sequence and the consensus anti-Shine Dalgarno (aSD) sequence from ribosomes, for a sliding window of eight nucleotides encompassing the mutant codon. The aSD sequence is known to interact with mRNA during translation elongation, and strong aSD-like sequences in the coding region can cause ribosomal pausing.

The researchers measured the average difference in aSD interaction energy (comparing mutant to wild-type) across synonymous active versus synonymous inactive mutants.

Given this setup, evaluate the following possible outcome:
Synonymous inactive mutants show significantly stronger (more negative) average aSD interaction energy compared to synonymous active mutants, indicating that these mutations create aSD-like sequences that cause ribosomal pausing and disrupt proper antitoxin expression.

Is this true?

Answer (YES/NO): NO